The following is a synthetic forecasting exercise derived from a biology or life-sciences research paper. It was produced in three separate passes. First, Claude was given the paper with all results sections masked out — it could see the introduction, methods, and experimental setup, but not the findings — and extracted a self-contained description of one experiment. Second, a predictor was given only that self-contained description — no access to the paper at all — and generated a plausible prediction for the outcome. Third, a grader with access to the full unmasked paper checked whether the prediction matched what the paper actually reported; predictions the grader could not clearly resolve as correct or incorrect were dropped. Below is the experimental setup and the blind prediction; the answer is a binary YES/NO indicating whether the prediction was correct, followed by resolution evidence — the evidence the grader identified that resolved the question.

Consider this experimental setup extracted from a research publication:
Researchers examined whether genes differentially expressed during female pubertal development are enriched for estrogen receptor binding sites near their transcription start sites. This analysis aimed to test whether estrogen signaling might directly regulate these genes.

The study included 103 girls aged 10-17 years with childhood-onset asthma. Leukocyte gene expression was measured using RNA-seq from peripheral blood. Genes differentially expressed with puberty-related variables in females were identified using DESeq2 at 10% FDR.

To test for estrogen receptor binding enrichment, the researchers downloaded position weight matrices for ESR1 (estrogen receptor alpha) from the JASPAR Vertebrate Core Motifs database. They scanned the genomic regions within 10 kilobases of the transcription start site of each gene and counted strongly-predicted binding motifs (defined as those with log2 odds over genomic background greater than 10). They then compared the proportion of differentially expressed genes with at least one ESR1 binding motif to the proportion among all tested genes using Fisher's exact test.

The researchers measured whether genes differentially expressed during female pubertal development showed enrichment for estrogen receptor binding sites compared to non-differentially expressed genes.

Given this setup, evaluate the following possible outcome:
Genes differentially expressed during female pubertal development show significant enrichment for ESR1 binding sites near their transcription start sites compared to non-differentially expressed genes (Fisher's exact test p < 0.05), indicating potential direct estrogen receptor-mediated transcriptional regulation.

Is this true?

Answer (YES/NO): NO